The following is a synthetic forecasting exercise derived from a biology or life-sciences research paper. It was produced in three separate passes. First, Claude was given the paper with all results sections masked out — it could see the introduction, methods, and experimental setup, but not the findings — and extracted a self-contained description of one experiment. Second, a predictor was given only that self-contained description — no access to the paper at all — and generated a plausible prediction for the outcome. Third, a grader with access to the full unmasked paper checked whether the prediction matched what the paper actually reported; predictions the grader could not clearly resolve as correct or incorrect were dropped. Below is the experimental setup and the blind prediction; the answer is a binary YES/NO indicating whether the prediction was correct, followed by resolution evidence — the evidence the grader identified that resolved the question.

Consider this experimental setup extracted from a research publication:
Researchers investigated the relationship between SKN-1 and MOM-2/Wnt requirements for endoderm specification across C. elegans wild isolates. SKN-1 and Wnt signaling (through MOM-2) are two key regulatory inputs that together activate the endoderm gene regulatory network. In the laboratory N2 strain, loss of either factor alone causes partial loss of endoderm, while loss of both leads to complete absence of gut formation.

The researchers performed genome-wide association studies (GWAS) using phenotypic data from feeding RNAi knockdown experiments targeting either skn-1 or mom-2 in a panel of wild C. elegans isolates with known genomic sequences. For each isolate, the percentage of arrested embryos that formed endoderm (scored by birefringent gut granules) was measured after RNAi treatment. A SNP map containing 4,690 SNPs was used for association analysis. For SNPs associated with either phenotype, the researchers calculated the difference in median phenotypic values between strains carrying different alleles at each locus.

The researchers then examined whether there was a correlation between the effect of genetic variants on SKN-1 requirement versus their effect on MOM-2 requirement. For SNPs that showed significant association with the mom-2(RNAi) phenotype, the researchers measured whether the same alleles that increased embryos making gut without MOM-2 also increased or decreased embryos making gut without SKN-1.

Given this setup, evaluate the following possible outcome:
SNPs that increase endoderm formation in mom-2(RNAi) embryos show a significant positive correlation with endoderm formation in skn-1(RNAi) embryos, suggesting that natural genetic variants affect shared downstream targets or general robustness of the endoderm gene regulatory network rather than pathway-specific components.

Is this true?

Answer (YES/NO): NO